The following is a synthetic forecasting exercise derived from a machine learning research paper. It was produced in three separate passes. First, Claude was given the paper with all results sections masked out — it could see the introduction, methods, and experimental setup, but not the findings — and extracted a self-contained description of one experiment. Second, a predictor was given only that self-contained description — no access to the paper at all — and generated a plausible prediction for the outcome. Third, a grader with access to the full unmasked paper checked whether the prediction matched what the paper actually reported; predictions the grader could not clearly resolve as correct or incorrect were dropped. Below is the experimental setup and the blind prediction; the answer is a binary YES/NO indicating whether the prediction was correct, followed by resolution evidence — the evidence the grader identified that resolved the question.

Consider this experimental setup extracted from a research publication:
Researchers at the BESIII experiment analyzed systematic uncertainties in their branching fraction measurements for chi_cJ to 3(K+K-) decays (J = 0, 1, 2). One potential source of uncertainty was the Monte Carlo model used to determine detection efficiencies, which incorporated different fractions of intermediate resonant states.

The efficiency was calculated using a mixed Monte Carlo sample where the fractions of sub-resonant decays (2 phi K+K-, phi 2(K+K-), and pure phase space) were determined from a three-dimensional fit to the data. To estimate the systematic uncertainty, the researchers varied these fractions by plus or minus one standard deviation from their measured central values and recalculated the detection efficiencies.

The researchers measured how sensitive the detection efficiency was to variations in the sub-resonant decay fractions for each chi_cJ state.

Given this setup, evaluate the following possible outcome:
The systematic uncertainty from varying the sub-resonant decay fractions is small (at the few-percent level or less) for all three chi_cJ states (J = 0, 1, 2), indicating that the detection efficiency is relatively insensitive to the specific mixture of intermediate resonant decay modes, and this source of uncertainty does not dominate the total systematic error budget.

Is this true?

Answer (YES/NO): YES